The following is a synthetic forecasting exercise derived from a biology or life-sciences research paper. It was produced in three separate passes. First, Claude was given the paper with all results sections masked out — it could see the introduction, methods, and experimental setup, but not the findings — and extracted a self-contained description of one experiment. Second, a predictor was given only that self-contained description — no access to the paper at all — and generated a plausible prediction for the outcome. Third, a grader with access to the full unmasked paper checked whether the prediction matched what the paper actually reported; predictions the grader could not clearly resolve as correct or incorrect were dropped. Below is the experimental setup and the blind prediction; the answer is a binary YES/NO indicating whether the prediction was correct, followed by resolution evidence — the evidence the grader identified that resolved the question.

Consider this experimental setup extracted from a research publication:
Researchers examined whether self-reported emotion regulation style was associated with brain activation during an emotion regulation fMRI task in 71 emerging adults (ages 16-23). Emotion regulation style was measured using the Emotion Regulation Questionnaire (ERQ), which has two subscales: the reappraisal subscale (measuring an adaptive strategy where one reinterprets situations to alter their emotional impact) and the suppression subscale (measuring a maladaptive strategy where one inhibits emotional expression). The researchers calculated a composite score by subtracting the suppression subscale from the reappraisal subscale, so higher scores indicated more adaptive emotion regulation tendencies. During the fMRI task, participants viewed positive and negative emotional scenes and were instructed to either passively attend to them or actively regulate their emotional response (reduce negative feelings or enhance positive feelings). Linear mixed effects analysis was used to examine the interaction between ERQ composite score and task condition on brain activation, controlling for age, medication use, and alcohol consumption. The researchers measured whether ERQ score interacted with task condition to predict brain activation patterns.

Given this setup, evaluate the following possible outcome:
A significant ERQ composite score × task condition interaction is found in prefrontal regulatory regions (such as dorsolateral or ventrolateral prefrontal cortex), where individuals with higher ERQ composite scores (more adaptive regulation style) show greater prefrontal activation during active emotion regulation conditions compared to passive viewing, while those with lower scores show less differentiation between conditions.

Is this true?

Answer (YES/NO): NO